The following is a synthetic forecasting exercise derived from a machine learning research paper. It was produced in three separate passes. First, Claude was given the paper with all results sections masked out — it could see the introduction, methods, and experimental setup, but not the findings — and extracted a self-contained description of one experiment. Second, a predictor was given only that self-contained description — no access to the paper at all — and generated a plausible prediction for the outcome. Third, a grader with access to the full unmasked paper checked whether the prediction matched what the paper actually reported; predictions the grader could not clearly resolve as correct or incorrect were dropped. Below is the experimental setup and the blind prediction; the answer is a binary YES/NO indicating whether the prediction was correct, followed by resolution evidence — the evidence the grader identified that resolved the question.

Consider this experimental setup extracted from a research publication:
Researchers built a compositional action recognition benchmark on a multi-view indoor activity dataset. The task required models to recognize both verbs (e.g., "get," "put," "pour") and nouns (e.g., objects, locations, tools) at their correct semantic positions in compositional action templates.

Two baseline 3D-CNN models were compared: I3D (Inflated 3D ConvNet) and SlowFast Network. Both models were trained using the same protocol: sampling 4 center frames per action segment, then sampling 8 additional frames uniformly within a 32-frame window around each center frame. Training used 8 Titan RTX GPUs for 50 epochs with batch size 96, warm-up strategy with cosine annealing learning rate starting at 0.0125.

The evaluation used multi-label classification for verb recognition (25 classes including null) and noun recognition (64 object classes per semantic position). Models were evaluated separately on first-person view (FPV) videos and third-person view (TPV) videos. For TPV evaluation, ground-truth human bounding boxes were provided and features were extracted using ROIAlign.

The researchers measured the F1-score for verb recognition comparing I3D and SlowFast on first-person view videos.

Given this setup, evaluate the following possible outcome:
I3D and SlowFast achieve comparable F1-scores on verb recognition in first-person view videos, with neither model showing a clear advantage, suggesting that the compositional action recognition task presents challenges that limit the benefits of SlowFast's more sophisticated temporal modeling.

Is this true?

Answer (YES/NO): NO